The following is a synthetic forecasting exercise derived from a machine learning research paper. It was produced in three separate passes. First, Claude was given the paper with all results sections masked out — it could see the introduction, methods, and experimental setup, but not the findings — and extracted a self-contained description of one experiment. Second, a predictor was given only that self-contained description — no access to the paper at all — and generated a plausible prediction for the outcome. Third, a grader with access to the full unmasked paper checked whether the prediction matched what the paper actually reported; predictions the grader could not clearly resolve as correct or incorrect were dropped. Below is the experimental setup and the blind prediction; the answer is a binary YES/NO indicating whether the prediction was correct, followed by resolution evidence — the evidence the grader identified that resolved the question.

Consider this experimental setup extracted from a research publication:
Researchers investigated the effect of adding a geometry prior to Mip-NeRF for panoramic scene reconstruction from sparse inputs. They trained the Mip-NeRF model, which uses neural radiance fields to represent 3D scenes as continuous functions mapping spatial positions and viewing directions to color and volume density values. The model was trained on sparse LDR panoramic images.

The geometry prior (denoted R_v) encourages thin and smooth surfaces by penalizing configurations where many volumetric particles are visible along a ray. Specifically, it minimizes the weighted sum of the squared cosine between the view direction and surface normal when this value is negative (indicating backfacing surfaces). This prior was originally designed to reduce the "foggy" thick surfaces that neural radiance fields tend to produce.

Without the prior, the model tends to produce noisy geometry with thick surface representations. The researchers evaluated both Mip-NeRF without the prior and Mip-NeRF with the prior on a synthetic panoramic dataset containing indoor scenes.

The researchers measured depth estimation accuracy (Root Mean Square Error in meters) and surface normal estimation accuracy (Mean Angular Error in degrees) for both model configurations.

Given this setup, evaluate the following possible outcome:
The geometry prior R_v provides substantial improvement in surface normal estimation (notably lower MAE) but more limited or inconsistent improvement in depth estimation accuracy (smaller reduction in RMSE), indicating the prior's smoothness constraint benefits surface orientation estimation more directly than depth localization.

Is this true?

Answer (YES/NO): YES